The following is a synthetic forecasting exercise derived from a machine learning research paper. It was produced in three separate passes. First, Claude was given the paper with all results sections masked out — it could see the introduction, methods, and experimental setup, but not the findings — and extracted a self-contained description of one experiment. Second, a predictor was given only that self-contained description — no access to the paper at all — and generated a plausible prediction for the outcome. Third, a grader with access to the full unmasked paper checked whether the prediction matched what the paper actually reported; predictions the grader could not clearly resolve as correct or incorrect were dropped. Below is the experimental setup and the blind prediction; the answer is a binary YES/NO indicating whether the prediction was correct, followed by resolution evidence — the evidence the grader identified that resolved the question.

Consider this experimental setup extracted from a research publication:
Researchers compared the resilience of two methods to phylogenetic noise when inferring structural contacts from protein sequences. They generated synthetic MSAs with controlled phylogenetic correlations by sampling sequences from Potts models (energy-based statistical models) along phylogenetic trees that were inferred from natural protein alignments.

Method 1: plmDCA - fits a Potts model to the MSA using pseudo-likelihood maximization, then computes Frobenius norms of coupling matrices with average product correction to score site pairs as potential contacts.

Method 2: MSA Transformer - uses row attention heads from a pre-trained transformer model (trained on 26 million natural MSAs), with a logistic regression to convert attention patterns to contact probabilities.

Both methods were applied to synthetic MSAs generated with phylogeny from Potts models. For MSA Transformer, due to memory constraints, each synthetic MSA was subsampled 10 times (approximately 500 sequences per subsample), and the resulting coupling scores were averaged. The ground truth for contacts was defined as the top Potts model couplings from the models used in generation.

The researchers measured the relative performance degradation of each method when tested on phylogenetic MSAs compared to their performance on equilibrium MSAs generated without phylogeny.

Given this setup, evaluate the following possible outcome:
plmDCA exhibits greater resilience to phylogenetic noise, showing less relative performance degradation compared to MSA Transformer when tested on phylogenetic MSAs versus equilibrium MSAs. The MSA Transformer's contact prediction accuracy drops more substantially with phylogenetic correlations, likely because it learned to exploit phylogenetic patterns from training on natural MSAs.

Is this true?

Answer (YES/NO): NO